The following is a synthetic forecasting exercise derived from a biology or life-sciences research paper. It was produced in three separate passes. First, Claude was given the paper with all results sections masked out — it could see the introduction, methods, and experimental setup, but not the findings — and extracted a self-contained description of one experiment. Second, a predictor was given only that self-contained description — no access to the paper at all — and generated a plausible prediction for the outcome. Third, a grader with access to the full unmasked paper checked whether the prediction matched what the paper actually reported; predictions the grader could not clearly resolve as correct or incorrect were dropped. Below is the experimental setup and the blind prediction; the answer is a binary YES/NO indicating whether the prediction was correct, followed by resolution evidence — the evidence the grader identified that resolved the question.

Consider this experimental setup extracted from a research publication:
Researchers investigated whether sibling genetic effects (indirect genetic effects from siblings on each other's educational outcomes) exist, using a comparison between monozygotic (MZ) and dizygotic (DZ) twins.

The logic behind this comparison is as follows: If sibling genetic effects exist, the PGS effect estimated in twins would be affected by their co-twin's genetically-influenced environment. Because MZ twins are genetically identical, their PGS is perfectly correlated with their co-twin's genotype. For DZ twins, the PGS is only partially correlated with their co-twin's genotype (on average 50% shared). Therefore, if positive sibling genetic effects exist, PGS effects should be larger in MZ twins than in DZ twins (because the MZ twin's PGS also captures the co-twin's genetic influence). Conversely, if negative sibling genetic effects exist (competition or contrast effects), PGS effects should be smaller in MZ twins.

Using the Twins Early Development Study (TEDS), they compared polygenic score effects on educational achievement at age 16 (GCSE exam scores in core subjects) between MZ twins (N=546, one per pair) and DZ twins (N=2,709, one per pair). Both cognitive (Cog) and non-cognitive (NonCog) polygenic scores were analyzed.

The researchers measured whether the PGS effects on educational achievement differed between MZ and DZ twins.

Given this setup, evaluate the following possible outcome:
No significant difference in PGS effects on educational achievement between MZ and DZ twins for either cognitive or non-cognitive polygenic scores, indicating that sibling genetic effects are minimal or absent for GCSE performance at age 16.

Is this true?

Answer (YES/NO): YES